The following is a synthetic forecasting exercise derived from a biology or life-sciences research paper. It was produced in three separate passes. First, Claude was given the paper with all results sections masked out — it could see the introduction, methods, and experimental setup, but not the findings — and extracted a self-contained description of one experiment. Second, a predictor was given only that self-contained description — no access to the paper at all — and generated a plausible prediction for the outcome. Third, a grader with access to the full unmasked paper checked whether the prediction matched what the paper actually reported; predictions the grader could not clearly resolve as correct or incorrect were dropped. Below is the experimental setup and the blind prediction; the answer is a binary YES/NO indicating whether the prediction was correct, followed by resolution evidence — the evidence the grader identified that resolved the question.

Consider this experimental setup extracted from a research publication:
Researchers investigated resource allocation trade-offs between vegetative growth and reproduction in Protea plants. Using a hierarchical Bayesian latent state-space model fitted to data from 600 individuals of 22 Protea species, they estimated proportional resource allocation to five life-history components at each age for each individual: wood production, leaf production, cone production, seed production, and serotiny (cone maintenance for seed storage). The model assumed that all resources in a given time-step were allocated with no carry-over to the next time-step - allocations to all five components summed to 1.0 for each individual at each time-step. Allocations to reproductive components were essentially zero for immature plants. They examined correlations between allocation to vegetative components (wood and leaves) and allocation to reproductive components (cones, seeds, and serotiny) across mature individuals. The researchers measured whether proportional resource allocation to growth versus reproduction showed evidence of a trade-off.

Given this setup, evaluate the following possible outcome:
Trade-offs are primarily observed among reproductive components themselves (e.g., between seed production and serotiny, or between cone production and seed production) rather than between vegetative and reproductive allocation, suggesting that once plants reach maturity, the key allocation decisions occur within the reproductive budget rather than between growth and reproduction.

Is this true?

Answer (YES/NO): NO